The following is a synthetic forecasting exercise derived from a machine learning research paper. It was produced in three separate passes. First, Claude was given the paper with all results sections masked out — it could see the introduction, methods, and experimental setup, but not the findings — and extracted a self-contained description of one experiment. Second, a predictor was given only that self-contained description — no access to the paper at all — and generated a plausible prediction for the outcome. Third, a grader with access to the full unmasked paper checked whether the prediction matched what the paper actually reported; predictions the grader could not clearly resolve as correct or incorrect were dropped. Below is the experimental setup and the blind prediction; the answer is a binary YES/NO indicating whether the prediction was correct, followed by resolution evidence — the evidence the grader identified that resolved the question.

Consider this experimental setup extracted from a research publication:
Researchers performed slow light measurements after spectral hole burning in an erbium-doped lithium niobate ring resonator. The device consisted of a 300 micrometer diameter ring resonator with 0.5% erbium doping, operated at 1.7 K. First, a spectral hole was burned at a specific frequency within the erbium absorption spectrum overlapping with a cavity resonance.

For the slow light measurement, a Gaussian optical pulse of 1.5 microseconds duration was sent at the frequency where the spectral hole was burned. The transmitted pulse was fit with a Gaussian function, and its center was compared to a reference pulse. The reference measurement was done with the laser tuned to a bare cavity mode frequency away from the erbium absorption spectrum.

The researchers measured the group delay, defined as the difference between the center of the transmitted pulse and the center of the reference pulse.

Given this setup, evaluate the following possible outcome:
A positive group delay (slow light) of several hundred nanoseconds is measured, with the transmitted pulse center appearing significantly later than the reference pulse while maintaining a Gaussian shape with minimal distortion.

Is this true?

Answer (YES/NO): NO